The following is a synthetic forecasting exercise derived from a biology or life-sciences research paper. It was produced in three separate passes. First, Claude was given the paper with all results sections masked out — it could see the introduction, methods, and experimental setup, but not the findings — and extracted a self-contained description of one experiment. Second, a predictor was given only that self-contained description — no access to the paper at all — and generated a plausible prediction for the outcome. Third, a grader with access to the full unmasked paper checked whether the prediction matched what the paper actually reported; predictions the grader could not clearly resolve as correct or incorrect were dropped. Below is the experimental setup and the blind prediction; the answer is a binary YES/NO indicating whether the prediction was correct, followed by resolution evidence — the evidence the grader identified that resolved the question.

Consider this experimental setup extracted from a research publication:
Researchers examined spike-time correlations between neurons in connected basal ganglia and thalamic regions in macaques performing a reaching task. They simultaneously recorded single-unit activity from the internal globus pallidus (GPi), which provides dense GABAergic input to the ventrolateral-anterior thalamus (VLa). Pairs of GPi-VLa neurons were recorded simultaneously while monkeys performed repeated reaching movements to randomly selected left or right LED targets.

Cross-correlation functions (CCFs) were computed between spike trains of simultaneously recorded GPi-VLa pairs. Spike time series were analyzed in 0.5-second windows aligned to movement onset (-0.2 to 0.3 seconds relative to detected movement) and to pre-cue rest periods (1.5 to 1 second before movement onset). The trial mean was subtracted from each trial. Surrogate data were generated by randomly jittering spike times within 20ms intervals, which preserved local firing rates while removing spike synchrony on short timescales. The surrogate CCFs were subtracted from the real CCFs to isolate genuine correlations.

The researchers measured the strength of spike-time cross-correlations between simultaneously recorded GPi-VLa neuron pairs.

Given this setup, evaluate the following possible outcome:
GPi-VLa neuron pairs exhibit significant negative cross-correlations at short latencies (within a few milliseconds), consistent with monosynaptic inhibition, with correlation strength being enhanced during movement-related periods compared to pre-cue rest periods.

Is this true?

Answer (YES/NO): NO